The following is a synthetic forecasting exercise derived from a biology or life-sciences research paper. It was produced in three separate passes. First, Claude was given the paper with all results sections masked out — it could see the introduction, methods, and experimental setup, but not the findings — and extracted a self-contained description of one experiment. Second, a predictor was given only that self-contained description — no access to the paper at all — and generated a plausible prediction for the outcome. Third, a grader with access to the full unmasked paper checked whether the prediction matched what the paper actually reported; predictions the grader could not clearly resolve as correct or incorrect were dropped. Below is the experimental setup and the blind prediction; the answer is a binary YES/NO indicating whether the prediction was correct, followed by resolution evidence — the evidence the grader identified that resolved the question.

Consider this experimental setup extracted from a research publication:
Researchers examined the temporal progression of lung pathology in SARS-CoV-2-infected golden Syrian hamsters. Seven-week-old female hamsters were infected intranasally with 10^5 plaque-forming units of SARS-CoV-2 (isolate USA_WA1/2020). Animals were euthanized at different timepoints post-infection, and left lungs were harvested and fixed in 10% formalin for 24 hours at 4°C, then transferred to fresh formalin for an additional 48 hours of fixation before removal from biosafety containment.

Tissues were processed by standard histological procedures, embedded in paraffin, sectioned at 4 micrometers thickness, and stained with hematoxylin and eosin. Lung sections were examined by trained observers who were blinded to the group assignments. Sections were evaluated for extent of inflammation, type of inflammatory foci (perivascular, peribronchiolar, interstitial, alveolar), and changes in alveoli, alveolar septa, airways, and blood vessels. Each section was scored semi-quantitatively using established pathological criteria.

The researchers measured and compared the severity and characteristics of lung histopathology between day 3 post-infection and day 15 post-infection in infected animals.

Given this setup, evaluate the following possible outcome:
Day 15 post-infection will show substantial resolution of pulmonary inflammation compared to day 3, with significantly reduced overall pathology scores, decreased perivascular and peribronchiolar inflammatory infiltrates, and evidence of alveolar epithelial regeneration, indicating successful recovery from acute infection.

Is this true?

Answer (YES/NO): NO